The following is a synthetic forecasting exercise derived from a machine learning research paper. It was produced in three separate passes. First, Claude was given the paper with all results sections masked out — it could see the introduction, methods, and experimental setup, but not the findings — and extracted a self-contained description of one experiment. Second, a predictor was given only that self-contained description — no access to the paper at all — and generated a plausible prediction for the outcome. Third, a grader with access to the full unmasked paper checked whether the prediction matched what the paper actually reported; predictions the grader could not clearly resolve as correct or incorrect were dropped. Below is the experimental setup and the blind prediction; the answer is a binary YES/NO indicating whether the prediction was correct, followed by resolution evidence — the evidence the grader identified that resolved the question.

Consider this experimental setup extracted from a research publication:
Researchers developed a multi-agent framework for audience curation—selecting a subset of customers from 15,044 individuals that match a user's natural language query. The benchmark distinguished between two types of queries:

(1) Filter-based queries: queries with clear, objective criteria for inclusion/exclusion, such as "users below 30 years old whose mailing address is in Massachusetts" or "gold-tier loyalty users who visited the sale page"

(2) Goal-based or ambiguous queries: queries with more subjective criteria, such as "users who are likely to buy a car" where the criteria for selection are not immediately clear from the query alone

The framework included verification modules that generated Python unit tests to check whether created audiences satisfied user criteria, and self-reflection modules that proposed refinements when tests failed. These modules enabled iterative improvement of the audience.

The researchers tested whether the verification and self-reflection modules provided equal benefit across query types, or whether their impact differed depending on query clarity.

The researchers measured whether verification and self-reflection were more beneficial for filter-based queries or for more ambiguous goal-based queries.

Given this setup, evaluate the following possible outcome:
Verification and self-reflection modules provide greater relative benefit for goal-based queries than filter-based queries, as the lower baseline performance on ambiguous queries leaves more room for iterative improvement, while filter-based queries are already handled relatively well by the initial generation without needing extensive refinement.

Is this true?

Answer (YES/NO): YES